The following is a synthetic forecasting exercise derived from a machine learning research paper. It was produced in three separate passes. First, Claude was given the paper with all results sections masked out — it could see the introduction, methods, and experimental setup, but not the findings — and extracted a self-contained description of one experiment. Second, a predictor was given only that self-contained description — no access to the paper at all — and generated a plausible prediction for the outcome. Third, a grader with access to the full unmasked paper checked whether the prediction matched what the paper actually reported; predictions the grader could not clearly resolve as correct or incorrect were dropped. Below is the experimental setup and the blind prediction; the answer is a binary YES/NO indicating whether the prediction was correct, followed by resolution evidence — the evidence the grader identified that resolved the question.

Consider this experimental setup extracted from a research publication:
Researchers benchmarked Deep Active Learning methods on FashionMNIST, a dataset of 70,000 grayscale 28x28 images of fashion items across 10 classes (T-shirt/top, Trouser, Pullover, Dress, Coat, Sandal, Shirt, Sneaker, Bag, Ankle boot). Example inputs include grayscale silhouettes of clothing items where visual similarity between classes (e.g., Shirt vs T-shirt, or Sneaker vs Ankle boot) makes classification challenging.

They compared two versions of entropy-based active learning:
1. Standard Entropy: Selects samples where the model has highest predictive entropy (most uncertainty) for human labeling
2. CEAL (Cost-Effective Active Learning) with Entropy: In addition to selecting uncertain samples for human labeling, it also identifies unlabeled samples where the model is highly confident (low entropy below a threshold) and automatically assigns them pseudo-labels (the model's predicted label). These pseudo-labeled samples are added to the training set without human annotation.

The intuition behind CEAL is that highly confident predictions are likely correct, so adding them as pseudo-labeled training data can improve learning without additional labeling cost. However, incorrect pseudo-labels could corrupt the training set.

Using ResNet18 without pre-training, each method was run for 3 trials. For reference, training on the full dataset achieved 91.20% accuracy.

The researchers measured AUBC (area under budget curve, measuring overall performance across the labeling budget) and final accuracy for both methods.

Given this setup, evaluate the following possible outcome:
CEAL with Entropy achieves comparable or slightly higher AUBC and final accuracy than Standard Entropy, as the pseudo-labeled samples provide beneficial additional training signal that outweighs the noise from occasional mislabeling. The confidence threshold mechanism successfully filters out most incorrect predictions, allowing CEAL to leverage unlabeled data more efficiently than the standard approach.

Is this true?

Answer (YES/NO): YES